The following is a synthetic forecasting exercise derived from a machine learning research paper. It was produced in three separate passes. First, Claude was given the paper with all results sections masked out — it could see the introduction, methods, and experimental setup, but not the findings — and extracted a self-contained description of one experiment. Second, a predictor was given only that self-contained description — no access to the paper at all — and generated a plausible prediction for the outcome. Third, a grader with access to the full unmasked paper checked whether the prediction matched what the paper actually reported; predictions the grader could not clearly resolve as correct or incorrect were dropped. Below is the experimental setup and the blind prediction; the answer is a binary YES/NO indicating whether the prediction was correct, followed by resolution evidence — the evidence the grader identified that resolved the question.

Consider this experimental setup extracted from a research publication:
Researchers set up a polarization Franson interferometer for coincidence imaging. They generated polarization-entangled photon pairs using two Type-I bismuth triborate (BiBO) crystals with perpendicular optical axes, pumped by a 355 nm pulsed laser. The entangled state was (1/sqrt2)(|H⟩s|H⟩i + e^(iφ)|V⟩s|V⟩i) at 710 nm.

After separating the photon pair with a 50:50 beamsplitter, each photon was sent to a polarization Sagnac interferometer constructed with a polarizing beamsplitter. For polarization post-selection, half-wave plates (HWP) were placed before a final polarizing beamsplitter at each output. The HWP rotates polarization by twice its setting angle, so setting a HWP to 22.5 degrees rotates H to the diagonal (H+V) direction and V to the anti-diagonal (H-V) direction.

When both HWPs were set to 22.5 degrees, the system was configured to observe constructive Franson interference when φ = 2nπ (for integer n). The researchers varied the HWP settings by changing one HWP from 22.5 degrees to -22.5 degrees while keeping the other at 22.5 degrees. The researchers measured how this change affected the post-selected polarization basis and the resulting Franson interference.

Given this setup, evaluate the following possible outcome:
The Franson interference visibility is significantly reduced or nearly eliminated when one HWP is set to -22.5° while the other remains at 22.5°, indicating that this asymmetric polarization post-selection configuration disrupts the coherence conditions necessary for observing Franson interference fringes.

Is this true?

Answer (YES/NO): NO